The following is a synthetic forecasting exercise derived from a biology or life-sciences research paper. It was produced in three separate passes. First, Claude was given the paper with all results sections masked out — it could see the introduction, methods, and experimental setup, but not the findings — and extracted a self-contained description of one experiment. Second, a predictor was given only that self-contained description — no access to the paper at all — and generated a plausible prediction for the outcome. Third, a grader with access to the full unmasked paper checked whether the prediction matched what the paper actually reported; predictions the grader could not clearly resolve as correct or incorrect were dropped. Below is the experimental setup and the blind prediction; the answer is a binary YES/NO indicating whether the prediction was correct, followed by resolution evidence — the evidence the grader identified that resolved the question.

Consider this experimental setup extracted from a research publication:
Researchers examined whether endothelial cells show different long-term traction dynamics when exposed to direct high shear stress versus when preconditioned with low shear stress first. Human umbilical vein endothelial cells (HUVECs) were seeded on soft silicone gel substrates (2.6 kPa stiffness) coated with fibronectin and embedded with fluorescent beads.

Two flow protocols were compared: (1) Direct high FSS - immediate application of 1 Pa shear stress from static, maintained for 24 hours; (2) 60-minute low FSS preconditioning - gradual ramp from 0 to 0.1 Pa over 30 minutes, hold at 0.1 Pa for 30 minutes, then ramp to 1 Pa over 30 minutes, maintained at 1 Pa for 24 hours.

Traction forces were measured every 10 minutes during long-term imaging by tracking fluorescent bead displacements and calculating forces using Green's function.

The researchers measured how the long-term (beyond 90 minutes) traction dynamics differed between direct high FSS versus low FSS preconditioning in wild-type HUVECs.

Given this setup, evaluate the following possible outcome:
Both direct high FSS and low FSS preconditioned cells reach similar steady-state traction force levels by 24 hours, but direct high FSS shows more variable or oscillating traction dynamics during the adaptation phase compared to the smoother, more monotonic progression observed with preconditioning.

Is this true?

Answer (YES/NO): NO